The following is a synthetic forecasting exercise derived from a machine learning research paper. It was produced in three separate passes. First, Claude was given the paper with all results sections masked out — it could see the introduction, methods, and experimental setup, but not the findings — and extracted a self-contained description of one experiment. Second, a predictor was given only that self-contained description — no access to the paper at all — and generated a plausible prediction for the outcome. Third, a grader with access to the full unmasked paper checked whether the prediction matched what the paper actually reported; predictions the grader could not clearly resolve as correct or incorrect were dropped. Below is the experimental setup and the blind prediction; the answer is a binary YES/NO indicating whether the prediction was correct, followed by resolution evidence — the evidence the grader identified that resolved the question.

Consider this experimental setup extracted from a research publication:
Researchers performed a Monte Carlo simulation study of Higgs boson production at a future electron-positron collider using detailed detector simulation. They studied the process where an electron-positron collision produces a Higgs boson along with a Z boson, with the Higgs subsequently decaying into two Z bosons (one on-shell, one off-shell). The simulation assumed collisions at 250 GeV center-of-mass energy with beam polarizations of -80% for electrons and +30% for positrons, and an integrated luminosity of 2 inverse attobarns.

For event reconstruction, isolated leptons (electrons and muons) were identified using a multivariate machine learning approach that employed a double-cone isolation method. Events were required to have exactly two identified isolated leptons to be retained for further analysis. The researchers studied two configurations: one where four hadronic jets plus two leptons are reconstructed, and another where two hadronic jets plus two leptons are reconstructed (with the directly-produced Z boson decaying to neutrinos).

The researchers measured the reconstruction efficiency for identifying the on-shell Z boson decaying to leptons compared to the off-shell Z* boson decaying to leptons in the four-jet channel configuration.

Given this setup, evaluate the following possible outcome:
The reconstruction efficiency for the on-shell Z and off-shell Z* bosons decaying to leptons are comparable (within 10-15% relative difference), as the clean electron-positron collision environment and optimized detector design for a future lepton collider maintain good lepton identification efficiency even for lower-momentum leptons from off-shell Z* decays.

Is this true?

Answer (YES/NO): NO